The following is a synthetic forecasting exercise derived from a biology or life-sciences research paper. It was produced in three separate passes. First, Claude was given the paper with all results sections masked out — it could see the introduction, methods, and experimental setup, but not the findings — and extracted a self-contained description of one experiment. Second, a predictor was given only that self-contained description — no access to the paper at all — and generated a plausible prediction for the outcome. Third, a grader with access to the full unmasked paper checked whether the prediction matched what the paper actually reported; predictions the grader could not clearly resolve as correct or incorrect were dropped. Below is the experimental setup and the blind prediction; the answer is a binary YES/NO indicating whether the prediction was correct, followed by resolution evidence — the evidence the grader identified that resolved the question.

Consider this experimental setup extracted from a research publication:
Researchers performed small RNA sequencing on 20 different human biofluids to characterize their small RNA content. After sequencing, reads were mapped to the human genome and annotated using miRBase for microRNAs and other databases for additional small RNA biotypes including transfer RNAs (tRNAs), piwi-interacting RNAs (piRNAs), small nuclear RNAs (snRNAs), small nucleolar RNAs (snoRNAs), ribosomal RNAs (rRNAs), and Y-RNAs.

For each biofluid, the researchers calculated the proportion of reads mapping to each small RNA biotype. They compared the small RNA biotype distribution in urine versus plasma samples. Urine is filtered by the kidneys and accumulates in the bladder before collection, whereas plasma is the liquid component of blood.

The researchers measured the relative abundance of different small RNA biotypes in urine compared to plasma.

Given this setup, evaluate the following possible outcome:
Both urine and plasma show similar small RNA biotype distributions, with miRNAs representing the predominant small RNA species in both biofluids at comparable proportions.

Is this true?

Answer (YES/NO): NO